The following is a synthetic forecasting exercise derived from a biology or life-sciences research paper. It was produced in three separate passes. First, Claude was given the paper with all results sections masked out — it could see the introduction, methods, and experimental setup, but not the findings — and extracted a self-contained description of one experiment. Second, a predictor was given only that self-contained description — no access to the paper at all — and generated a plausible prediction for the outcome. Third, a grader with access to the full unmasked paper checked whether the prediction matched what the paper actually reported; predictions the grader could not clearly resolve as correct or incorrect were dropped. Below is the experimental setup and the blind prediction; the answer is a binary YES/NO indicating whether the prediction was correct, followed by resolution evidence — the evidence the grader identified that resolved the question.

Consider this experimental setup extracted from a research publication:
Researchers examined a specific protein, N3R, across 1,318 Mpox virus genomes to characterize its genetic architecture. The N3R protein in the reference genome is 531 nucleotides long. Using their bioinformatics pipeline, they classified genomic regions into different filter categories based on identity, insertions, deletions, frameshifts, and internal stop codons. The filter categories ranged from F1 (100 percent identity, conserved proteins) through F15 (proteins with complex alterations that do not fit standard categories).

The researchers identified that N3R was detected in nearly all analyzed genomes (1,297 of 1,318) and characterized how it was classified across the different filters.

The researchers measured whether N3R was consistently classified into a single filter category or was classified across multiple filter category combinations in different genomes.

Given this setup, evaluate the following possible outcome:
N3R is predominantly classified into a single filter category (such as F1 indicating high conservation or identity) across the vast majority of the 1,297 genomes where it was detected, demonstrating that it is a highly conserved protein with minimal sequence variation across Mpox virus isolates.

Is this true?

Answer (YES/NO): NO